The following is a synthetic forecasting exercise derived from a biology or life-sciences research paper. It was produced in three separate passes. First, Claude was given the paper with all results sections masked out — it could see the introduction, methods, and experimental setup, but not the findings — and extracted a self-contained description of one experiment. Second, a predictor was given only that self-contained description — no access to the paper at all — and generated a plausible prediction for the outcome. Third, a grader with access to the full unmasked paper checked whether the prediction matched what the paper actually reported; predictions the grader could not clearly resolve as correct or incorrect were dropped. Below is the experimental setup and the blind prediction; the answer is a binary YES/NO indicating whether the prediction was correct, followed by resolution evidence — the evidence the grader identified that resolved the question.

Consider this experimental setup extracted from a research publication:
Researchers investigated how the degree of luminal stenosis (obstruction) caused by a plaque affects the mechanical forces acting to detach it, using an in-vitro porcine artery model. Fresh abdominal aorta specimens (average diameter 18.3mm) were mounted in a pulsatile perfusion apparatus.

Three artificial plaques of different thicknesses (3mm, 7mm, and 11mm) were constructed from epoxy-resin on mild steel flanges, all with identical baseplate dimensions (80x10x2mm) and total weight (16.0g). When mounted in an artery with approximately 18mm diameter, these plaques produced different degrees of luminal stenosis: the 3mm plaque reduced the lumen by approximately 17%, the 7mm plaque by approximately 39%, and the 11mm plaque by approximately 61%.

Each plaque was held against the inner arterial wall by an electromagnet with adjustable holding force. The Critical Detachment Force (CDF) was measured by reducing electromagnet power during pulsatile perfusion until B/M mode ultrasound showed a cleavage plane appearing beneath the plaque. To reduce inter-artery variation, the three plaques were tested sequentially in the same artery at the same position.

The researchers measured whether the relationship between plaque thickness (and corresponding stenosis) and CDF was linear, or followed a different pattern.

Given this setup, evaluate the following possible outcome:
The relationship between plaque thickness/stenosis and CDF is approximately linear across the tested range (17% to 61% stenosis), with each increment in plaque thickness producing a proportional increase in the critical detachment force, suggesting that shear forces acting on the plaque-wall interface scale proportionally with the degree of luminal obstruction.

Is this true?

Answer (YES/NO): NO